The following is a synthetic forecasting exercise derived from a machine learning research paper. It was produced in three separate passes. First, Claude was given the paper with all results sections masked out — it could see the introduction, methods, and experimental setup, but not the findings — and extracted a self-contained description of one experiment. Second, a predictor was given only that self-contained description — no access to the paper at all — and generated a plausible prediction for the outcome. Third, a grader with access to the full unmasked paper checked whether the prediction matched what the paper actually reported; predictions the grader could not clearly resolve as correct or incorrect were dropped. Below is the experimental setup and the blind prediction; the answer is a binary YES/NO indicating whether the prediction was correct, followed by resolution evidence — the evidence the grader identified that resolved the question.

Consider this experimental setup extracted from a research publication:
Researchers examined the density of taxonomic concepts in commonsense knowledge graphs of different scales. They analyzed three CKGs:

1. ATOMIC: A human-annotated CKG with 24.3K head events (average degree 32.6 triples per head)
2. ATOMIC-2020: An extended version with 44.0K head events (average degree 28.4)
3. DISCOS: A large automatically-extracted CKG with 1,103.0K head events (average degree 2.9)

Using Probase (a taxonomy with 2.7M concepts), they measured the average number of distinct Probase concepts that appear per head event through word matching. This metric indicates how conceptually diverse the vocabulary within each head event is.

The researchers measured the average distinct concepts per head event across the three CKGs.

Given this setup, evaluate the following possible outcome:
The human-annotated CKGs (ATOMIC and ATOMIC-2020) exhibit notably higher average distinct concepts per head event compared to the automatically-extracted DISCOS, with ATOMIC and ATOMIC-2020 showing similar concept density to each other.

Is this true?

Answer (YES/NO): YES